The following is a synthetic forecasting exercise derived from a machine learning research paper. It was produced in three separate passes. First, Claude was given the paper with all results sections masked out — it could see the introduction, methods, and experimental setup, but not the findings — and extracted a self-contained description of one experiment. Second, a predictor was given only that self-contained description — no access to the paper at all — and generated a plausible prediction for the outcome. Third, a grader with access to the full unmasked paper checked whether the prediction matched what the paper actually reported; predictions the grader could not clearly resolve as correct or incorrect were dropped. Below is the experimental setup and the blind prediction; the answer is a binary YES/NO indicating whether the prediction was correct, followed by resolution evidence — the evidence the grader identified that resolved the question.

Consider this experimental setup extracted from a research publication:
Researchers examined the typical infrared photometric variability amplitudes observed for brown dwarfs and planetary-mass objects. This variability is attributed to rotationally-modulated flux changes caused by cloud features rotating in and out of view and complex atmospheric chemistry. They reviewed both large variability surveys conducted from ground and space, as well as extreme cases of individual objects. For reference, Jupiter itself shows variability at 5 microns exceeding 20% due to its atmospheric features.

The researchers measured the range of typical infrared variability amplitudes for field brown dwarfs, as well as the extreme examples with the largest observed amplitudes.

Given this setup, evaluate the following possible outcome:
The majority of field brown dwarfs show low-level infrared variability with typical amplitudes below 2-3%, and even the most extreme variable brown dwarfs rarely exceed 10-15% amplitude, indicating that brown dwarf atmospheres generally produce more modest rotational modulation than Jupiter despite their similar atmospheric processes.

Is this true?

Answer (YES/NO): NO